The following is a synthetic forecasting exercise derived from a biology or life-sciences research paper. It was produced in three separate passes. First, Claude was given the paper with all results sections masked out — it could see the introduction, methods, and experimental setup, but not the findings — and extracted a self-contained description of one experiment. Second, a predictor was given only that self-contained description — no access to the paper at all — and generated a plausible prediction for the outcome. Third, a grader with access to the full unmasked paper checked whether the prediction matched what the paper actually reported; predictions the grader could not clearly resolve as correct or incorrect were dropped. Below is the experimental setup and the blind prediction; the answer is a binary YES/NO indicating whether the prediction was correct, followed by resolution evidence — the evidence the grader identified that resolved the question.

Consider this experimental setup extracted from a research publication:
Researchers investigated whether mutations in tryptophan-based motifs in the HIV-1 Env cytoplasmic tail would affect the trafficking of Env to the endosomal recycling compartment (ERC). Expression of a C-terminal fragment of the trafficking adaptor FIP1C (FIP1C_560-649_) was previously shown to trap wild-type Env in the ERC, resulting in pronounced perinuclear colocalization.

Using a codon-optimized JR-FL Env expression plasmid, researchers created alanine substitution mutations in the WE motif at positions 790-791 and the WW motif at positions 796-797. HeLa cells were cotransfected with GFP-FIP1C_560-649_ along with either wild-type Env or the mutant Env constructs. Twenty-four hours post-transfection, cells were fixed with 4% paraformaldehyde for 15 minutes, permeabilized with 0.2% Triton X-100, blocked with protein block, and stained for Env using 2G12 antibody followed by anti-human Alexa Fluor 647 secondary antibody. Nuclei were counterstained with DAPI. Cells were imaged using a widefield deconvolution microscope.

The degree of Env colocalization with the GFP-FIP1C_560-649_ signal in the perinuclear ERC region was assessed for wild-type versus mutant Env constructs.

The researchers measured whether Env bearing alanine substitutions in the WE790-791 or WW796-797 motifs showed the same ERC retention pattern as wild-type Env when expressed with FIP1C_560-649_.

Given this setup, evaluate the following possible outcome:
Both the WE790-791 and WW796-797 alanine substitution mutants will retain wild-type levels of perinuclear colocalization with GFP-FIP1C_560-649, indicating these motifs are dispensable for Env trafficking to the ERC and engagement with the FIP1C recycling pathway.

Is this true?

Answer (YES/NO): NO